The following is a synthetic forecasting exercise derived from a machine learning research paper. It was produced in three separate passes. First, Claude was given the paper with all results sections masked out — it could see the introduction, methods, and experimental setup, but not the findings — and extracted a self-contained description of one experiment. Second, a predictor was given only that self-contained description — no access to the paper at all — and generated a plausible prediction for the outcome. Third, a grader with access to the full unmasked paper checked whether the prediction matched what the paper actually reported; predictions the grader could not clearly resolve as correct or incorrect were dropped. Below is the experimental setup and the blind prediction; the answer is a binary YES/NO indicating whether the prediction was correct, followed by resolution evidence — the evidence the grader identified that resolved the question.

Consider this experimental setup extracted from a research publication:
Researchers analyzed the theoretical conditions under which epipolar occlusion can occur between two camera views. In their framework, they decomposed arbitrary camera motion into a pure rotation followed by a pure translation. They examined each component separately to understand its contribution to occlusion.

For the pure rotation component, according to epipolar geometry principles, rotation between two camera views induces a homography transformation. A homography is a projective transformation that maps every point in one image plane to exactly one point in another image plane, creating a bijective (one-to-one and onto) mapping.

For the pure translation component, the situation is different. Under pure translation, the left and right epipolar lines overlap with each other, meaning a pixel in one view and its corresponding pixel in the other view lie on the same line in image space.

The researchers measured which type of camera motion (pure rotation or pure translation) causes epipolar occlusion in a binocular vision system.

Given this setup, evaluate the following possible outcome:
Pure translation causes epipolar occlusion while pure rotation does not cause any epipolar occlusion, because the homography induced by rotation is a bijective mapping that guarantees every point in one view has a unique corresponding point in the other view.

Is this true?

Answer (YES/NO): YES